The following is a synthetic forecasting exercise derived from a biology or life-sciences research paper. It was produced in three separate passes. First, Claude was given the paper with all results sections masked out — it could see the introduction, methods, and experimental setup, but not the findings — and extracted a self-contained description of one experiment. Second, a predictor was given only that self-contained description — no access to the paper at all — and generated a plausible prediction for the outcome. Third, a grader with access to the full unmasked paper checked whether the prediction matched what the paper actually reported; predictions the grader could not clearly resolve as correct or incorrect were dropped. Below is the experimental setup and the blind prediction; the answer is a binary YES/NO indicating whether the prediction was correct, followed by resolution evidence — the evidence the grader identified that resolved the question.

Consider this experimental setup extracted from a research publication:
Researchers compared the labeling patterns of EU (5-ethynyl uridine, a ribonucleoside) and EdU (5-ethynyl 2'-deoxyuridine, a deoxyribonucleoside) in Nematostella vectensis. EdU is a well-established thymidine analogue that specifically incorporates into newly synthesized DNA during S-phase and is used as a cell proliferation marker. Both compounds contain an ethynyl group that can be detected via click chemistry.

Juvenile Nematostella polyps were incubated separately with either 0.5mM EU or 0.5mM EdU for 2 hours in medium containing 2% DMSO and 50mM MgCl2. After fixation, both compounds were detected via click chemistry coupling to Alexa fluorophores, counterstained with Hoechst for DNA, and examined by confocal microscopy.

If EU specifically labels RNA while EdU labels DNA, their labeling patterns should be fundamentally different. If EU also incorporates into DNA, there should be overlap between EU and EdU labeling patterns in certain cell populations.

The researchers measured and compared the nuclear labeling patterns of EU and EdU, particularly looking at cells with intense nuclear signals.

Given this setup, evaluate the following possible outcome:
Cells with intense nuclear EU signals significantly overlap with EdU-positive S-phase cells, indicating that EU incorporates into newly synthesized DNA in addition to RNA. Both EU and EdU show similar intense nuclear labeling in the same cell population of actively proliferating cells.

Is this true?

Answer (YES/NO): YES